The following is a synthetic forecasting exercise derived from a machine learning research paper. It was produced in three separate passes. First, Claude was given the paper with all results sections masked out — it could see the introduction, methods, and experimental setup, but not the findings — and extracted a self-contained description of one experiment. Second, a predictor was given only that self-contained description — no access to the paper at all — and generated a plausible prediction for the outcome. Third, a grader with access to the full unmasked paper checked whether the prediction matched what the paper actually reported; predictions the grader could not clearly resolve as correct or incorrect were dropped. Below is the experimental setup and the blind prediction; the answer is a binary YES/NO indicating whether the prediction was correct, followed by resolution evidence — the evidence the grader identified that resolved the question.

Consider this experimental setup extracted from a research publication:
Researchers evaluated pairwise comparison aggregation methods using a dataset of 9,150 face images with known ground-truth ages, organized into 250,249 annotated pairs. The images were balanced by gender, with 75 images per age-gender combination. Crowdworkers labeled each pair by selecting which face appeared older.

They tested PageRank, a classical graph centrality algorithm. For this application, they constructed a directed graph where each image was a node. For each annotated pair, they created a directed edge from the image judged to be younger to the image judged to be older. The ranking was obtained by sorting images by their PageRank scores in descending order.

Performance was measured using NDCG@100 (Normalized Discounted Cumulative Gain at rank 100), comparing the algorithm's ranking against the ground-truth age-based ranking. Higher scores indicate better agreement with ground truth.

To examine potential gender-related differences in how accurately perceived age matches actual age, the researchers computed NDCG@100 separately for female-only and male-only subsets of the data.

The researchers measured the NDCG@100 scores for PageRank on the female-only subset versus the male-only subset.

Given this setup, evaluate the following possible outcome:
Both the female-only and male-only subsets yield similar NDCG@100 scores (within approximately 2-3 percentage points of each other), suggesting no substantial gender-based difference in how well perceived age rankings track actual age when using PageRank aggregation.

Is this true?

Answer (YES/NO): YES